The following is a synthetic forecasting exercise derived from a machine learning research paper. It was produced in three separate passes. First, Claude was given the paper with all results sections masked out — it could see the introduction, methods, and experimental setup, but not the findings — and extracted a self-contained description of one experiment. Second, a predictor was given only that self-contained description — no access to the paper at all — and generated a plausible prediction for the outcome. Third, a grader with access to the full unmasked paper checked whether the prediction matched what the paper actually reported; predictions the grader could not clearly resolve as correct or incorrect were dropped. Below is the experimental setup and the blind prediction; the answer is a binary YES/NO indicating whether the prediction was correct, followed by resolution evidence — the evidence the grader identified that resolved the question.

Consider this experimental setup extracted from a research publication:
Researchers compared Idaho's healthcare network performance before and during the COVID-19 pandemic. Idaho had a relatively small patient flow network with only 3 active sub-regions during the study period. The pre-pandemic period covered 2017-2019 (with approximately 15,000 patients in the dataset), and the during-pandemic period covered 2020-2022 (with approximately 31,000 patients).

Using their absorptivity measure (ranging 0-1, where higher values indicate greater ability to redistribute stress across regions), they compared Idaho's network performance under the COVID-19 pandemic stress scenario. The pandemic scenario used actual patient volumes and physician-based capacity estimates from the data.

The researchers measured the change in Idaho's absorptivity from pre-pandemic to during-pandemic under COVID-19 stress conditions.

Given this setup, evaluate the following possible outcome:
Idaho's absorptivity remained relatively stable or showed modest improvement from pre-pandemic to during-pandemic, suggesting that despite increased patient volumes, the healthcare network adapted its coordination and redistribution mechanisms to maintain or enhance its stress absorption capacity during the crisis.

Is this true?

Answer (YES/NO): NO